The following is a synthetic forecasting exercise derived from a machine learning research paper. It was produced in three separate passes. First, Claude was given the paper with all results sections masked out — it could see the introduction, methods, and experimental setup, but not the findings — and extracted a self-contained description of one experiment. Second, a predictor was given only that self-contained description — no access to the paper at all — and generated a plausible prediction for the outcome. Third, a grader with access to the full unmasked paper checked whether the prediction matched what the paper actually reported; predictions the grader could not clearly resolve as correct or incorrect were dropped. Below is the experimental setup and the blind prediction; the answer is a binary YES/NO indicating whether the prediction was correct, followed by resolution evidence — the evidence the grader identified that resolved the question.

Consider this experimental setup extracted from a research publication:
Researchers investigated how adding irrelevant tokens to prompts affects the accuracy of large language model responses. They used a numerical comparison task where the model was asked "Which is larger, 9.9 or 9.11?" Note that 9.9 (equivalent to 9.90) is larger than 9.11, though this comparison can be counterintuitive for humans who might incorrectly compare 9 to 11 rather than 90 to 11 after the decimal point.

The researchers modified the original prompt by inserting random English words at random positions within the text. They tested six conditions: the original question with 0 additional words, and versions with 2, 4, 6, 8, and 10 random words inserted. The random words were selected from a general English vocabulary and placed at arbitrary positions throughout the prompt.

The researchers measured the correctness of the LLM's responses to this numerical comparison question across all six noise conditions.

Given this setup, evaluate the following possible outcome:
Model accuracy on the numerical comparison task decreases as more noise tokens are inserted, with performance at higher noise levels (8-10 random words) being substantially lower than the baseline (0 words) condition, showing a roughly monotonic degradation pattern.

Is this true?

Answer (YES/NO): YES